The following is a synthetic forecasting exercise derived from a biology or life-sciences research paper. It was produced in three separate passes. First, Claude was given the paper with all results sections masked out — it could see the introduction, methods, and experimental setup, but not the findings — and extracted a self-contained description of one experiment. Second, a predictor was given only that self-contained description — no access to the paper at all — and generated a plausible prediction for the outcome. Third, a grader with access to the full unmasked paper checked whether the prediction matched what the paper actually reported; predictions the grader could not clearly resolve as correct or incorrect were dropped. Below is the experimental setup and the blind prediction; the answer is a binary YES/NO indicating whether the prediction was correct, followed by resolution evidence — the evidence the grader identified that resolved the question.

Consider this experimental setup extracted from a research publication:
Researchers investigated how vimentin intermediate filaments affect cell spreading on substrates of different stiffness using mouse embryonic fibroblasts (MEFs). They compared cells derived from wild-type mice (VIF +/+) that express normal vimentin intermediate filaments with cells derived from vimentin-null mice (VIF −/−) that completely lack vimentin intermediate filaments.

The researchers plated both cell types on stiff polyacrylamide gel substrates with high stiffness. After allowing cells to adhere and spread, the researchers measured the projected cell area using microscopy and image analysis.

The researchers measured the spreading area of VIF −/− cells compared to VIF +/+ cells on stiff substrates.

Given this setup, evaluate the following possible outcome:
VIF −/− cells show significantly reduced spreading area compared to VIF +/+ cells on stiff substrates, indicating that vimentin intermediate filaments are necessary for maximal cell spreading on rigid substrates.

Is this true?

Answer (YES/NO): NO